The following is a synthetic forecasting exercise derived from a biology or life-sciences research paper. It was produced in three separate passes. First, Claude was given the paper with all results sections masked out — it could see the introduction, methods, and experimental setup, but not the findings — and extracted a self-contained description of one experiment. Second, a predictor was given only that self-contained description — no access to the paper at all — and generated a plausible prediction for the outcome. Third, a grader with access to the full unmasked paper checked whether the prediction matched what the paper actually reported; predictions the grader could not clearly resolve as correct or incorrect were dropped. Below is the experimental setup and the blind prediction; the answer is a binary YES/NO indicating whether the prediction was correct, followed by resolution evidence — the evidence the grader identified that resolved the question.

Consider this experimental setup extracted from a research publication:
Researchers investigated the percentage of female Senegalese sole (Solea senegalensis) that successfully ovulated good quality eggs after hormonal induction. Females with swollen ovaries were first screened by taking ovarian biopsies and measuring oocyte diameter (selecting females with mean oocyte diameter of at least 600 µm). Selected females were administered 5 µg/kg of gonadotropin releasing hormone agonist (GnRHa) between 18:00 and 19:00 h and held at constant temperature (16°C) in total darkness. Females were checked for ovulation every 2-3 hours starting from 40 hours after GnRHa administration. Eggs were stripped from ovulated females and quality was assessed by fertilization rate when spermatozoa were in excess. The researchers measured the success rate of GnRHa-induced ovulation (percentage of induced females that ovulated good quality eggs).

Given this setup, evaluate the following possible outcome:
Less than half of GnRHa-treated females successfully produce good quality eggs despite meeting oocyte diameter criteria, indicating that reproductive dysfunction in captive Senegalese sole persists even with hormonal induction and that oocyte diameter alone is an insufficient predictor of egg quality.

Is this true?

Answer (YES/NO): NO